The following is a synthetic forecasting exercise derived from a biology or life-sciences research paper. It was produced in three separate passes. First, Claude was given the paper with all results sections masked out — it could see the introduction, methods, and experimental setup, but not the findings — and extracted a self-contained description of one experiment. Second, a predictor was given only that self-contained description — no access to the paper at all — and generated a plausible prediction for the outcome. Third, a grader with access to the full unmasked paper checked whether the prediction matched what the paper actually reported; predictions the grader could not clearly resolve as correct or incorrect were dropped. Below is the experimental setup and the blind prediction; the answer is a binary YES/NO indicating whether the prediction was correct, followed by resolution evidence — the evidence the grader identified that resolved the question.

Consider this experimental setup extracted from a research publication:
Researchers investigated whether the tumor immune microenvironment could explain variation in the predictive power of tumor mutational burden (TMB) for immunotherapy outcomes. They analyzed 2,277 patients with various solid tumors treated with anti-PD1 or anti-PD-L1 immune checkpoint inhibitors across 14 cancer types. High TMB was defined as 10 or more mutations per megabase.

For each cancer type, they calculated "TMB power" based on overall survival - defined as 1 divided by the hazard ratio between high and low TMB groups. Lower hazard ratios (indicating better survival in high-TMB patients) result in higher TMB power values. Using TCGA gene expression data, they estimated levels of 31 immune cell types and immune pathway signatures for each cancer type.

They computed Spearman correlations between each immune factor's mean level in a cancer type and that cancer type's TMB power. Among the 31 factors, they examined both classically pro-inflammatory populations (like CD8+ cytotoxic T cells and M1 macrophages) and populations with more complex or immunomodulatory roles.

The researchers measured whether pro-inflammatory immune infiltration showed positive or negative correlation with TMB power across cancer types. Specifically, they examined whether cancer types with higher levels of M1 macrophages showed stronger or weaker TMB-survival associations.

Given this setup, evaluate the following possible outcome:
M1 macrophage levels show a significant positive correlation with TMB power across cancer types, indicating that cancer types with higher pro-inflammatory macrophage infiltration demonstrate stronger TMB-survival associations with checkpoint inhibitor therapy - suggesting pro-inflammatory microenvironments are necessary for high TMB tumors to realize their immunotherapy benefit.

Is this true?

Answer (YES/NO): YES